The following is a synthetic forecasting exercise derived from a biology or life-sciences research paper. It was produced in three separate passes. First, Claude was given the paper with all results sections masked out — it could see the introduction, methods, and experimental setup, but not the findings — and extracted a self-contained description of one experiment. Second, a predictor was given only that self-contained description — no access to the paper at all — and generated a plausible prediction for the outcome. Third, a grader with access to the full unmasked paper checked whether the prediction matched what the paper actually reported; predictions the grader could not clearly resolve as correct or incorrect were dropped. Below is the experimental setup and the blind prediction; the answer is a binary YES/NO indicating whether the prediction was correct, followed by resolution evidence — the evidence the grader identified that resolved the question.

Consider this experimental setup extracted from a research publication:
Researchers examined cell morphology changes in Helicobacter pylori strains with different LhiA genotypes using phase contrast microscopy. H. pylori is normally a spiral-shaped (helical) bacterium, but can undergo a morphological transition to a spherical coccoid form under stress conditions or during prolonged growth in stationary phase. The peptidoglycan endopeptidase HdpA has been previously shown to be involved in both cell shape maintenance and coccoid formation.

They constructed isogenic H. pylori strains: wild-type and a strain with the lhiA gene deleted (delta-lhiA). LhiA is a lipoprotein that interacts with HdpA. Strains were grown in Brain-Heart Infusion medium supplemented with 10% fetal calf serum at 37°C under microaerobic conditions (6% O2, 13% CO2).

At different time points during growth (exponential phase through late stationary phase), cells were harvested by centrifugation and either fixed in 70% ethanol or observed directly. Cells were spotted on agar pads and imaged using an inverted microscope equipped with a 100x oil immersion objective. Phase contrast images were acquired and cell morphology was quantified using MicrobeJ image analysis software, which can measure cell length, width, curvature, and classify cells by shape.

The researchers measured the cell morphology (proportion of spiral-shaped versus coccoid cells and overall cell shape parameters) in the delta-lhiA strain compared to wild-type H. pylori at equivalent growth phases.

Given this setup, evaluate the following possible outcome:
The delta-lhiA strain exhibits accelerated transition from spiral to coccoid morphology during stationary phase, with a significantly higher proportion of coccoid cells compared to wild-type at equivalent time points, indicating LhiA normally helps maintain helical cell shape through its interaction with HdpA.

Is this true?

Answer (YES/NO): NO